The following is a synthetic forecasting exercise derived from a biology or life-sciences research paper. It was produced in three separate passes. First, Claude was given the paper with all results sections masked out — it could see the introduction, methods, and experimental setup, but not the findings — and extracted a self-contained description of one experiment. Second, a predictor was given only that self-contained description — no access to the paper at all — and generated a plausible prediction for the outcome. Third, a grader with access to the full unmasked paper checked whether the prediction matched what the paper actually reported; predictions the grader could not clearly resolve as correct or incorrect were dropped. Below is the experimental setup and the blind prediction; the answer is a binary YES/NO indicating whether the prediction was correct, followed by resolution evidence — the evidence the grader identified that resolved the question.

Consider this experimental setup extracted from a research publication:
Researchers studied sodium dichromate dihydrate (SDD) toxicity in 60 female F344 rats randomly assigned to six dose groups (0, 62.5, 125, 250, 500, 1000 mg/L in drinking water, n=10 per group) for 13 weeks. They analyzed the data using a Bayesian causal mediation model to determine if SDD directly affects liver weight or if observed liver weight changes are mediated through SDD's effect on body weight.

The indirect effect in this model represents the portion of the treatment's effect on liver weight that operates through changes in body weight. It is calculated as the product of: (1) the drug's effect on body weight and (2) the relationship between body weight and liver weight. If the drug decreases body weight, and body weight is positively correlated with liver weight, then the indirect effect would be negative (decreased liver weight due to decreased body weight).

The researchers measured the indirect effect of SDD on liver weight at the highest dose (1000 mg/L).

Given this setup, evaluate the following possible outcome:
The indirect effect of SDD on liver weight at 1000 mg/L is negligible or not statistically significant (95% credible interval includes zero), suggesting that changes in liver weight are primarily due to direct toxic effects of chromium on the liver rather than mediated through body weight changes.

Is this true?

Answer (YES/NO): NO